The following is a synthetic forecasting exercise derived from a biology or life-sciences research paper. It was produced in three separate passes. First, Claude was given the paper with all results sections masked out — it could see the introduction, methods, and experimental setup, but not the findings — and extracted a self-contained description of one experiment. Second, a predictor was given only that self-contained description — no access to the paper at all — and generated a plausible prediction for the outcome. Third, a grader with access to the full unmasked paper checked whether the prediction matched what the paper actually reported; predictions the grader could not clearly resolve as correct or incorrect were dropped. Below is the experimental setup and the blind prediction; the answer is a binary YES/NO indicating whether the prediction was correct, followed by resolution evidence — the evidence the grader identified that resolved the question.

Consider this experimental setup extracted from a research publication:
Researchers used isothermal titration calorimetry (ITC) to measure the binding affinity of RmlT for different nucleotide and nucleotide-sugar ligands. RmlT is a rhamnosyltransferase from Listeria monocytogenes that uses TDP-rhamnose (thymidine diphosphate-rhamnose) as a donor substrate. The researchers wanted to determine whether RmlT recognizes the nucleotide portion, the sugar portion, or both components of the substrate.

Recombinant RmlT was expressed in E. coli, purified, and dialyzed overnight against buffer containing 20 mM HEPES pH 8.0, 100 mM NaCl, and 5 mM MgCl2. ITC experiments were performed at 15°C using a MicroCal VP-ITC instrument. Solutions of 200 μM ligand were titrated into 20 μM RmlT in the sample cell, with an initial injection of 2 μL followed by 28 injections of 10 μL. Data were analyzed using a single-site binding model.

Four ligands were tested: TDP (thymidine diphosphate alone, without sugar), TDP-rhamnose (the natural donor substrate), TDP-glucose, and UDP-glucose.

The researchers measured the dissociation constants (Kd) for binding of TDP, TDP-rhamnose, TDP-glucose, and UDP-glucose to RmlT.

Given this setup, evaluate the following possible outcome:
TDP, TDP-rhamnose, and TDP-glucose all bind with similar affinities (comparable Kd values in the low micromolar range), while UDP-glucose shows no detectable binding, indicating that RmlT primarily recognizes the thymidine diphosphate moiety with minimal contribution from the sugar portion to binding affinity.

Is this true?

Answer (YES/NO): NO